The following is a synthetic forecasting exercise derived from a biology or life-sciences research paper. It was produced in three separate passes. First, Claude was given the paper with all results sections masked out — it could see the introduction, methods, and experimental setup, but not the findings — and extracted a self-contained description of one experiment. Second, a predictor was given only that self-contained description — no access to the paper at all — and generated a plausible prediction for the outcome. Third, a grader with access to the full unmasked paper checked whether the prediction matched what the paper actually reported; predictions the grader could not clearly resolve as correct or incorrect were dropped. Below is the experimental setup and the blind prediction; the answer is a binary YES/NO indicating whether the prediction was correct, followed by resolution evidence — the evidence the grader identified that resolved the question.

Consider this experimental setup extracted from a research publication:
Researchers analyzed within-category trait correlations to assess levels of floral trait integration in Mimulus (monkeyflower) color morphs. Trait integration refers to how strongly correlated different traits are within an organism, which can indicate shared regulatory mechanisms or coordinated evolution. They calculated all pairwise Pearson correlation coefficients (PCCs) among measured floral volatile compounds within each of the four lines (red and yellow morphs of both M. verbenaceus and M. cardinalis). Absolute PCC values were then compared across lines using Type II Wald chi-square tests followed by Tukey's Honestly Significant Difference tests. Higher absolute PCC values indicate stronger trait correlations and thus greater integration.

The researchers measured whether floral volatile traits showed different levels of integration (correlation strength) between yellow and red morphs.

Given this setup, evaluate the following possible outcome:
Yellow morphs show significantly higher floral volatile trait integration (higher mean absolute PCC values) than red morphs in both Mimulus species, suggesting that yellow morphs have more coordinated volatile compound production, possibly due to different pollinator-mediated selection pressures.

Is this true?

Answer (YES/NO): NO